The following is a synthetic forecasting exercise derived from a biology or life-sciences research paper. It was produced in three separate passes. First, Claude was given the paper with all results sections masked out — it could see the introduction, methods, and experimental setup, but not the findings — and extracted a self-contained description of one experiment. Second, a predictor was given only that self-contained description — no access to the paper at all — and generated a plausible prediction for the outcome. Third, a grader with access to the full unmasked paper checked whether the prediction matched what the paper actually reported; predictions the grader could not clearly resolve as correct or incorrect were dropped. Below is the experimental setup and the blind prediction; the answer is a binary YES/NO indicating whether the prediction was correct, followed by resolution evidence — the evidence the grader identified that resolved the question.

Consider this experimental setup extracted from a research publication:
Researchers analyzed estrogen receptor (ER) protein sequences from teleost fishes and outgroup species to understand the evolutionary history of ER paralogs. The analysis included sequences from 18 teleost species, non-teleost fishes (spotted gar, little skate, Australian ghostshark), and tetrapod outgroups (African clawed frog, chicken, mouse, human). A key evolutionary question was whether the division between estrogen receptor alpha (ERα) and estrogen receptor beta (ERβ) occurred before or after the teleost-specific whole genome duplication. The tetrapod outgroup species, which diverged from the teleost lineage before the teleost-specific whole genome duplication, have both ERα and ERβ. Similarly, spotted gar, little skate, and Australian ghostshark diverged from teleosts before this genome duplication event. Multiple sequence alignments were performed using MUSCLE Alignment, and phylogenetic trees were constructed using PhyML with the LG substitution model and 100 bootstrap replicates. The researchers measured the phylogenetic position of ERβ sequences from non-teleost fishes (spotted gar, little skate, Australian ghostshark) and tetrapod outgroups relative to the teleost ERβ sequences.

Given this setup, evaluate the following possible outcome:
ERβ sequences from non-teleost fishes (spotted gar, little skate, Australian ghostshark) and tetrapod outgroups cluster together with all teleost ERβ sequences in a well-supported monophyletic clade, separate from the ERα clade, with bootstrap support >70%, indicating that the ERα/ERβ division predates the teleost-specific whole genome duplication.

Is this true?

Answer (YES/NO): YES